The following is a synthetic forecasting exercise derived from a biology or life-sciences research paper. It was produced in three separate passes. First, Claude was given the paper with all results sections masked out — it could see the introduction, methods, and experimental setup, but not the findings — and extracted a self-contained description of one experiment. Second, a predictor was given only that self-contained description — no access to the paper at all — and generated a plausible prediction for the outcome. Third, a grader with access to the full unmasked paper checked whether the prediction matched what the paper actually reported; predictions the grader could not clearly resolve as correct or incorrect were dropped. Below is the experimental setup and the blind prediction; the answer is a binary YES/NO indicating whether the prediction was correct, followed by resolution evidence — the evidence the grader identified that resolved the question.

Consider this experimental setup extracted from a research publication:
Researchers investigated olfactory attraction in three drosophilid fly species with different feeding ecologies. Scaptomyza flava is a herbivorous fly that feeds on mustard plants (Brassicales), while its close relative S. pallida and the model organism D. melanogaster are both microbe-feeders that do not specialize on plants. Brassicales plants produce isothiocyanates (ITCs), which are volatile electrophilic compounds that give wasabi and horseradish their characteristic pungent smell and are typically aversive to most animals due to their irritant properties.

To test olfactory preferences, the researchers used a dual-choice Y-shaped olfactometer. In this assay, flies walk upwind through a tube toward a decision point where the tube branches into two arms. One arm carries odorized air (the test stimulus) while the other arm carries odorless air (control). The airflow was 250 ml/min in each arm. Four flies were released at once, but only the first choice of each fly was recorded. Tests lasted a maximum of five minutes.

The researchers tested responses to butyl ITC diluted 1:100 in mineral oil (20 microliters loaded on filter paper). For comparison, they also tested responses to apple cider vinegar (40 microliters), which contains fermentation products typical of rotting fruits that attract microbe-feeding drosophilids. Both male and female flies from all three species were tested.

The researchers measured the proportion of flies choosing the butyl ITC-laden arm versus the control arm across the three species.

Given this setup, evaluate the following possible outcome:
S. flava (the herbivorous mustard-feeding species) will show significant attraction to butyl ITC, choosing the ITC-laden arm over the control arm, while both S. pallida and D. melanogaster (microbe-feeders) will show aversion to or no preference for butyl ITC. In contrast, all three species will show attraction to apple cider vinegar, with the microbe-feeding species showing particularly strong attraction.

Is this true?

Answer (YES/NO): NO